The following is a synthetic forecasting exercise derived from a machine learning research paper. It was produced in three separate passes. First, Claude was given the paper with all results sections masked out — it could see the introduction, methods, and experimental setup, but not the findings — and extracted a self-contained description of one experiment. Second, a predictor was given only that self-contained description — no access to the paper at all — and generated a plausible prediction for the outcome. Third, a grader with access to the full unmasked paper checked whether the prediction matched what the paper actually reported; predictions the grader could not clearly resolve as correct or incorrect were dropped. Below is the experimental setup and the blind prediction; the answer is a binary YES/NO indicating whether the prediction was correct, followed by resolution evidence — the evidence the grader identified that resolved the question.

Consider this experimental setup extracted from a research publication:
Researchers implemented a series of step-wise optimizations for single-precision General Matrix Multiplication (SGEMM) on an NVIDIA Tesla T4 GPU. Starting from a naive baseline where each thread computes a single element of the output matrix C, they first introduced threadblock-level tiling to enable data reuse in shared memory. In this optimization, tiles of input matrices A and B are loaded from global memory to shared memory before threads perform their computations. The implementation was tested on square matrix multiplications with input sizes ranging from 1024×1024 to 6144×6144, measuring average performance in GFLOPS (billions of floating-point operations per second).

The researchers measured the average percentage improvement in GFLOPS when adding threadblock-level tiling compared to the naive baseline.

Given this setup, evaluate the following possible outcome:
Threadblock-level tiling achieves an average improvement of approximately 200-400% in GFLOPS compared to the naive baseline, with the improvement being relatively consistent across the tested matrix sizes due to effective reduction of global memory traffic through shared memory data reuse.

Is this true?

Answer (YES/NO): NO